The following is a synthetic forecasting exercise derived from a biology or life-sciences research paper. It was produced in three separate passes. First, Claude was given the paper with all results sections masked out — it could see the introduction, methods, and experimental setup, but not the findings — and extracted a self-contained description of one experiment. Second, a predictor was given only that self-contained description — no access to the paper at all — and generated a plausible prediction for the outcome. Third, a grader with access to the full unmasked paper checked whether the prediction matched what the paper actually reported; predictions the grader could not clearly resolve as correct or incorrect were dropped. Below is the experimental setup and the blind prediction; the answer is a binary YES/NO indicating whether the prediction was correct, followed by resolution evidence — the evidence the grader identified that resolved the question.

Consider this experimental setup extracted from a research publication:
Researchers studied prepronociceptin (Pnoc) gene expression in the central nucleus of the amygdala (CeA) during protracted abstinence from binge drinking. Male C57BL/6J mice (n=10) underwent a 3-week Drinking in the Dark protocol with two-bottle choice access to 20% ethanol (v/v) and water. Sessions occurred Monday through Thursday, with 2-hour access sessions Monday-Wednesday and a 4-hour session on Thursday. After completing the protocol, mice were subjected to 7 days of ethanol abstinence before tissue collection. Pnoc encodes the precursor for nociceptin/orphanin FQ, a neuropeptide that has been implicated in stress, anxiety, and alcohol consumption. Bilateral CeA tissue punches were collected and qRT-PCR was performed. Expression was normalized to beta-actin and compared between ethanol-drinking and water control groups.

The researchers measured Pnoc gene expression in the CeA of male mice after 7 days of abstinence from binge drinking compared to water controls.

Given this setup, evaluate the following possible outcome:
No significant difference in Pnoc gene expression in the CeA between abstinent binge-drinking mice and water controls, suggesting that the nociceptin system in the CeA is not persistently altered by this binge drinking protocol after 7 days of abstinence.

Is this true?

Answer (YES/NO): YES